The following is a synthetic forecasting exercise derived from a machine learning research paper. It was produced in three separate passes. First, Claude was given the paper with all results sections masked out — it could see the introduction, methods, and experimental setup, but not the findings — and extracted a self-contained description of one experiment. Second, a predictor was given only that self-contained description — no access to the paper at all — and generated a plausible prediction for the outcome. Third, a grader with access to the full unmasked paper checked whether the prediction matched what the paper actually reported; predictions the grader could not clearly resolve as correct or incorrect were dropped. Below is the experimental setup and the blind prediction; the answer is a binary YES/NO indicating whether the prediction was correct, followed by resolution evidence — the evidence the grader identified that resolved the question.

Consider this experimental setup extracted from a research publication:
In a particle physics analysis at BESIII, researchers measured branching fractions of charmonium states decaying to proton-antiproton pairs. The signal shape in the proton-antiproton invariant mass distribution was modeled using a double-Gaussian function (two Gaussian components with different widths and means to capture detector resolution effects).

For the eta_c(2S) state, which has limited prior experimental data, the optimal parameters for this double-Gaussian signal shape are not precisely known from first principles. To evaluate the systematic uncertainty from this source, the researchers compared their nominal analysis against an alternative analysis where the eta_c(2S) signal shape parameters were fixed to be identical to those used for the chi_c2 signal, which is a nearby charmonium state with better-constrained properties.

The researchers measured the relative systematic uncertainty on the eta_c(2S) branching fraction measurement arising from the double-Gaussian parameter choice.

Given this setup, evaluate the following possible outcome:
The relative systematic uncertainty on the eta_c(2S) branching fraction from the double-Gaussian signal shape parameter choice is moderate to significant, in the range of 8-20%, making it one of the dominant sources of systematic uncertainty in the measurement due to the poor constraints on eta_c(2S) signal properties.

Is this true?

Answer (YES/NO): YES